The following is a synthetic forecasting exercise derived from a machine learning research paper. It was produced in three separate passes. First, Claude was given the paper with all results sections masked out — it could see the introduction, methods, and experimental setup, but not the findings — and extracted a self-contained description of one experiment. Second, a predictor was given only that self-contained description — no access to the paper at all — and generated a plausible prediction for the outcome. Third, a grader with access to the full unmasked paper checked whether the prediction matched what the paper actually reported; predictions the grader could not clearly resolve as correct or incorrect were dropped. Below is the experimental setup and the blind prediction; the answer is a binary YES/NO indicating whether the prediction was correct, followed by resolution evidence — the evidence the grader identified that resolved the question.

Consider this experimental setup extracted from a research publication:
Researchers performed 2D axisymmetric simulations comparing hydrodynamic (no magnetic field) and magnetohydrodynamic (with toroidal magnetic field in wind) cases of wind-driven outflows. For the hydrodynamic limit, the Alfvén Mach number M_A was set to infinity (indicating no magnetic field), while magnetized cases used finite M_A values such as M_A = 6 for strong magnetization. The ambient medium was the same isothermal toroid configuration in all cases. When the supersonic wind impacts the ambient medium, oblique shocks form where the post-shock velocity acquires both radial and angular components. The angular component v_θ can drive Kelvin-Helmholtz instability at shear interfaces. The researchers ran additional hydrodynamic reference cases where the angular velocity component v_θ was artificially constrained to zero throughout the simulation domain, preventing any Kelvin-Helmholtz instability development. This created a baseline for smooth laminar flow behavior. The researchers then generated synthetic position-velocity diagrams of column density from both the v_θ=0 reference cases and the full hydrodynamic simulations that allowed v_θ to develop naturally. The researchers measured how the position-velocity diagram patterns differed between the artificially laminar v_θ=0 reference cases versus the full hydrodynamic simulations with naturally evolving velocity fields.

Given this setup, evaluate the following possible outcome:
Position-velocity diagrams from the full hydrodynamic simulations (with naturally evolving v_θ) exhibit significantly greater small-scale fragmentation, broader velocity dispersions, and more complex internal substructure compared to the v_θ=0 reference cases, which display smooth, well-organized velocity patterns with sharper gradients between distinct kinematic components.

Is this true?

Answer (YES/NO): YES